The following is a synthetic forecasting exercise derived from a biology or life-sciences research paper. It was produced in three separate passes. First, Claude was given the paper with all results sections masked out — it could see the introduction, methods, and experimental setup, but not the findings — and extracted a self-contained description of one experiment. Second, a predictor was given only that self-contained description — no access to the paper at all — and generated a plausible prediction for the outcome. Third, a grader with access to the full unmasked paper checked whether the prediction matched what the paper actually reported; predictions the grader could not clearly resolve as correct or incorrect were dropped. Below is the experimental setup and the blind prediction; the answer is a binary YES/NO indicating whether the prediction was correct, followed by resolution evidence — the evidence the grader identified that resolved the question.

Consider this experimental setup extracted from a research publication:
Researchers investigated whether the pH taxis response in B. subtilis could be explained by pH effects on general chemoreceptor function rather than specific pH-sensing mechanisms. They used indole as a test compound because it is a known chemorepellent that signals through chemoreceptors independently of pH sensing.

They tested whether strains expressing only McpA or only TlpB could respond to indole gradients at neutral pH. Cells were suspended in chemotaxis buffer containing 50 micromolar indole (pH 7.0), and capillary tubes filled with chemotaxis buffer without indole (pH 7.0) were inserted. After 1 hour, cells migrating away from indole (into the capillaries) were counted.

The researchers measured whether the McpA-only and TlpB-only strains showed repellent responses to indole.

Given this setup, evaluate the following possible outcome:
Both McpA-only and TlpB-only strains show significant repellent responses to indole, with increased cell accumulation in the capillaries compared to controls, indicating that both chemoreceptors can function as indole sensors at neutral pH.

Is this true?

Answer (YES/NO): NO